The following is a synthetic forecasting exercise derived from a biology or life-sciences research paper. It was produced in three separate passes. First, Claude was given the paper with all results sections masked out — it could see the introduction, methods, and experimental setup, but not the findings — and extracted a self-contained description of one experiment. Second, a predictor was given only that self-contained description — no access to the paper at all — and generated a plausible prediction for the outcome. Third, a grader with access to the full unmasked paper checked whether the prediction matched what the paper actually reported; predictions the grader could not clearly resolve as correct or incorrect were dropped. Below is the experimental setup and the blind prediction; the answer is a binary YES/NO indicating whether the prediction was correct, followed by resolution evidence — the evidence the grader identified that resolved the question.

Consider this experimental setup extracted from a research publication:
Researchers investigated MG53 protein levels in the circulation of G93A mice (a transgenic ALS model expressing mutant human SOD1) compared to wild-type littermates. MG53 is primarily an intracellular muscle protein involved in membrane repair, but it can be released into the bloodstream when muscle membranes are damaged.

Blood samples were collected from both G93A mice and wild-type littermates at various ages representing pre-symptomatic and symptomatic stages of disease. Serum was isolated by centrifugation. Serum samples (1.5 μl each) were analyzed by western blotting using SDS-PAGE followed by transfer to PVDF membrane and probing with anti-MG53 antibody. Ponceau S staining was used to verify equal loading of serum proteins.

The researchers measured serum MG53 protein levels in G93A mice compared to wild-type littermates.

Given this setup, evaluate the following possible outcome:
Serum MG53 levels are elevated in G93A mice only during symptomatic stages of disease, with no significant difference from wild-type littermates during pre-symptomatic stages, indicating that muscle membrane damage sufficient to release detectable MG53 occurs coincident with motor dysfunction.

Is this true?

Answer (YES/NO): NO